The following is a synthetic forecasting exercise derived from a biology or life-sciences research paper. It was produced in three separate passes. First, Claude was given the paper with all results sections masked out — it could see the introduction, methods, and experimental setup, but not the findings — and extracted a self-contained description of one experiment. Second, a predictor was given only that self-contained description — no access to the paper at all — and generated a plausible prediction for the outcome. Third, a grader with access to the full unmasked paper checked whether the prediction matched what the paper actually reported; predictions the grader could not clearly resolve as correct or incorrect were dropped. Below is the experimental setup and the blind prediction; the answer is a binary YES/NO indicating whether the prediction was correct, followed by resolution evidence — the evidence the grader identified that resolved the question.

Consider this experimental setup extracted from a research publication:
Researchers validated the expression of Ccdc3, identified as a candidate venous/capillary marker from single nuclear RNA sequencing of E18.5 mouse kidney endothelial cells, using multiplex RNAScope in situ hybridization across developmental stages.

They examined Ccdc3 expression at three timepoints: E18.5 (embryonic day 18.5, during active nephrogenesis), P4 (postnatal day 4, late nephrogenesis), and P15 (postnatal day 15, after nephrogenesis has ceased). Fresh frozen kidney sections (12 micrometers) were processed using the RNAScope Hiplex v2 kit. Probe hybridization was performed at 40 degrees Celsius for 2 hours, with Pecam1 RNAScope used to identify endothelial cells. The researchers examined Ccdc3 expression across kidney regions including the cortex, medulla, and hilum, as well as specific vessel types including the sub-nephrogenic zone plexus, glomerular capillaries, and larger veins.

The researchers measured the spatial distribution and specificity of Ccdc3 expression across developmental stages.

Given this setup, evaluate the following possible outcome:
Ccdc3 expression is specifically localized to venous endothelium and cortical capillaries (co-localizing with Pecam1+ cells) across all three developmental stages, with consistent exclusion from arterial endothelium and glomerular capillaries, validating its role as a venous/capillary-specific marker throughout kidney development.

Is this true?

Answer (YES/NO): NO